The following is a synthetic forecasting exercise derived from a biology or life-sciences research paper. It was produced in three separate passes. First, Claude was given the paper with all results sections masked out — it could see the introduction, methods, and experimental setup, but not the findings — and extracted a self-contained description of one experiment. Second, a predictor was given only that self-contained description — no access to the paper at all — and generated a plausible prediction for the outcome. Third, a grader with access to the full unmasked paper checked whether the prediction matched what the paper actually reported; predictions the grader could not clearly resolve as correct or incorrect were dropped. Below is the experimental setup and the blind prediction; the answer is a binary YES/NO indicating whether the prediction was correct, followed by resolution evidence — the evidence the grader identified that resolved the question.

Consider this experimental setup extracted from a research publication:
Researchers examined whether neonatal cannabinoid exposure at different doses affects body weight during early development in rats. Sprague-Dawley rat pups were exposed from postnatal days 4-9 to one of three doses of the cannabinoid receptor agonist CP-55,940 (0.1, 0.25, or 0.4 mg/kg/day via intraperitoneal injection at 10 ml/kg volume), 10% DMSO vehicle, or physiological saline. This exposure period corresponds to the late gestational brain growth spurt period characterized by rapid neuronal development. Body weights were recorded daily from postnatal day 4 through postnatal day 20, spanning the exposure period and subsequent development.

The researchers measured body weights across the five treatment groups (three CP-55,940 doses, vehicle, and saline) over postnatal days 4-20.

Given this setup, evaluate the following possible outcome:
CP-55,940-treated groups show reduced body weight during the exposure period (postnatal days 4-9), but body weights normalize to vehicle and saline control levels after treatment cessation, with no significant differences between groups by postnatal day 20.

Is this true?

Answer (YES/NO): YES